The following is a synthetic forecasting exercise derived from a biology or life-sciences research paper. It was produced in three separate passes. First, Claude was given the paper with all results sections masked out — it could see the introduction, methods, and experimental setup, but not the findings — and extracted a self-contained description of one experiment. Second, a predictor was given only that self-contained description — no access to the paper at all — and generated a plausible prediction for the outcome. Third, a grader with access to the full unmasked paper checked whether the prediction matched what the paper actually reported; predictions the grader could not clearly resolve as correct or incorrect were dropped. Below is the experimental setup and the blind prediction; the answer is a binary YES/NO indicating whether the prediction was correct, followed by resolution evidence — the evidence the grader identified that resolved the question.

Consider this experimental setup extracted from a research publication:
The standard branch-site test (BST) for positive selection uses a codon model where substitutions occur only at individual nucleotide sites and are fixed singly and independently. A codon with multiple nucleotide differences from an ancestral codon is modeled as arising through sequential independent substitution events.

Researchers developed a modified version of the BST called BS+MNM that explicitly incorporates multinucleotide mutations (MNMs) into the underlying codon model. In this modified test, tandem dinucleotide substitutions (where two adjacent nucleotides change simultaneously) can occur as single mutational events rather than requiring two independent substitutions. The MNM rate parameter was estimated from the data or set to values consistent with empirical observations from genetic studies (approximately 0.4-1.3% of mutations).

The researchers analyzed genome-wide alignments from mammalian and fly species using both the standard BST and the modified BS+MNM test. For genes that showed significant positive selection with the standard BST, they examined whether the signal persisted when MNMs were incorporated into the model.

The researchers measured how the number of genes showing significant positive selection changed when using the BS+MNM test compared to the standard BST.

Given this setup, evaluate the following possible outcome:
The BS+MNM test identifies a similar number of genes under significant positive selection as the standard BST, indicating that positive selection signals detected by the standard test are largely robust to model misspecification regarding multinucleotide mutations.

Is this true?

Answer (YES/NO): NO